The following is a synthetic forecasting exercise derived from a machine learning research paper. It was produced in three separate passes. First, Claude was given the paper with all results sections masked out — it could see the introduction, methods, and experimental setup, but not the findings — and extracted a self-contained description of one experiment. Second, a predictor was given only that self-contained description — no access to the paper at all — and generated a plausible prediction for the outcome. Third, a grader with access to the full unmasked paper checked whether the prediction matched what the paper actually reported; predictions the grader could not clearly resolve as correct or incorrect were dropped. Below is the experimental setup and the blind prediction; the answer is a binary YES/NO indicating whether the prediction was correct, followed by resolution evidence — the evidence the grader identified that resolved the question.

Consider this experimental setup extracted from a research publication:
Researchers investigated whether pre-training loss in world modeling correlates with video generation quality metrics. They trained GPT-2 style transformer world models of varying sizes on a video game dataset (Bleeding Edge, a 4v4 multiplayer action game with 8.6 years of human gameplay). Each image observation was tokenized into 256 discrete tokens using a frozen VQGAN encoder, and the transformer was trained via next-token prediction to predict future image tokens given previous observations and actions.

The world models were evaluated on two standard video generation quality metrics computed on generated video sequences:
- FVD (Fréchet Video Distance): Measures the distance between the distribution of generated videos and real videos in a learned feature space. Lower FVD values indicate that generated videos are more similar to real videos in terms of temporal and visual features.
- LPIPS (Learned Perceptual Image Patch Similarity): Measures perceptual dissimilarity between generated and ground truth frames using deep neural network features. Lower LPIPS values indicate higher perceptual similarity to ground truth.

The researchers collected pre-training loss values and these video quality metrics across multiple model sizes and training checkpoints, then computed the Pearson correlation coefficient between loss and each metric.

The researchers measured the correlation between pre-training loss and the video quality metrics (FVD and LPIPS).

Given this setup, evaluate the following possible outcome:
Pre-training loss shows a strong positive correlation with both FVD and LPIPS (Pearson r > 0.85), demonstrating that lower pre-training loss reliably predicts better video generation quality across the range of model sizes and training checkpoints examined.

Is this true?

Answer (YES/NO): NO